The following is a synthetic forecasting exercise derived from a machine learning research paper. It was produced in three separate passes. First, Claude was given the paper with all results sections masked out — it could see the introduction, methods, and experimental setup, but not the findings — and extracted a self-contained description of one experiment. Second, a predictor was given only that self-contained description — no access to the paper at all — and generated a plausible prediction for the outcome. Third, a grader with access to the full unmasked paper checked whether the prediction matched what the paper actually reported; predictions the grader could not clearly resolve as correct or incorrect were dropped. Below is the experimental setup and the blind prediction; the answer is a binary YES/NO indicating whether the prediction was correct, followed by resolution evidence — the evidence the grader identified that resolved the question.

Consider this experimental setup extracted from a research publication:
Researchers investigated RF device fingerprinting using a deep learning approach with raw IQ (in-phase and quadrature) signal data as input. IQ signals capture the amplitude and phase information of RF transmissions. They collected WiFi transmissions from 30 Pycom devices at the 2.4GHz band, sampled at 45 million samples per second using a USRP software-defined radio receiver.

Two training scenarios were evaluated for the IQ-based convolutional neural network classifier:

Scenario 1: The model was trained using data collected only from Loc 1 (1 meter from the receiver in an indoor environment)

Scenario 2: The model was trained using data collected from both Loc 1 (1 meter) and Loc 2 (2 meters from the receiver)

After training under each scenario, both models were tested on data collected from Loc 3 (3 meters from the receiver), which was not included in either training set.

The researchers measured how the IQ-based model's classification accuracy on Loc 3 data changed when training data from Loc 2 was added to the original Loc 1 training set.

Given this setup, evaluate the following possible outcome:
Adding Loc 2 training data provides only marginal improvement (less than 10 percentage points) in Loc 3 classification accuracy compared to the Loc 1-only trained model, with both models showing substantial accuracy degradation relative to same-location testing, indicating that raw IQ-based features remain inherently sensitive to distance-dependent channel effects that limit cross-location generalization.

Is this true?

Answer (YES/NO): YES